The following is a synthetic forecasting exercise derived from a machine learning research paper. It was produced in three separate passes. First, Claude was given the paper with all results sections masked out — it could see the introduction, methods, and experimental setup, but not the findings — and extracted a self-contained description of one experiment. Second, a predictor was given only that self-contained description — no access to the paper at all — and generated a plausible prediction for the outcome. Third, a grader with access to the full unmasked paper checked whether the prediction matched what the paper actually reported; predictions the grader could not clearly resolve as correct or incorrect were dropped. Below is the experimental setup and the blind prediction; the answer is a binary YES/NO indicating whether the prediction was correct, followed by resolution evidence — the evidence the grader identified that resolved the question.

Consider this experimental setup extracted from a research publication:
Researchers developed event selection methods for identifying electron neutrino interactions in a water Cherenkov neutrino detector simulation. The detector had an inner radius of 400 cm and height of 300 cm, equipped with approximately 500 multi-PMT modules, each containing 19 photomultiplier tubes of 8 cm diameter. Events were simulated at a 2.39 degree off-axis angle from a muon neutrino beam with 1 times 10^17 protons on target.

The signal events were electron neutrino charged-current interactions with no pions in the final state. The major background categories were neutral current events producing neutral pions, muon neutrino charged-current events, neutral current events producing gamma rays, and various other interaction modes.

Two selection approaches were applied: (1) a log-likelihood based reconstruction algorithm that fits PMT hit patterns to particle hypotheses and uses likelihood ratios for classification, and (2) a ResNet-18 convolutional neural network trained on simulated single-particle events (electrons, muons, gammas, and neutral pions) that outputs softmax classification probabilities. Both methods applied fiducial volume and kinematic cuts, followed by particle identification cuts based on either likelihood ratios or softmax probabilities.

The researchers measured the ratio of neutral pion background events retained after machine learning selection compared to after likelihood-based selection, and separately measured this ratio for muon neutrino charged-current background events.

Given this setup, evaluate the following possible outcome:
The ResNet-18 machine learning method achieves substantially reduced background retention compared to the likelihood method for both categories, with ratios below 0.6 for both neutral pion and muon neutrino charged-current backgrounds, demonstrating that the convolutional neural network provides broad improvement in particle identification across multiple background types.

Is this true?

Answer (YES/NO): YES